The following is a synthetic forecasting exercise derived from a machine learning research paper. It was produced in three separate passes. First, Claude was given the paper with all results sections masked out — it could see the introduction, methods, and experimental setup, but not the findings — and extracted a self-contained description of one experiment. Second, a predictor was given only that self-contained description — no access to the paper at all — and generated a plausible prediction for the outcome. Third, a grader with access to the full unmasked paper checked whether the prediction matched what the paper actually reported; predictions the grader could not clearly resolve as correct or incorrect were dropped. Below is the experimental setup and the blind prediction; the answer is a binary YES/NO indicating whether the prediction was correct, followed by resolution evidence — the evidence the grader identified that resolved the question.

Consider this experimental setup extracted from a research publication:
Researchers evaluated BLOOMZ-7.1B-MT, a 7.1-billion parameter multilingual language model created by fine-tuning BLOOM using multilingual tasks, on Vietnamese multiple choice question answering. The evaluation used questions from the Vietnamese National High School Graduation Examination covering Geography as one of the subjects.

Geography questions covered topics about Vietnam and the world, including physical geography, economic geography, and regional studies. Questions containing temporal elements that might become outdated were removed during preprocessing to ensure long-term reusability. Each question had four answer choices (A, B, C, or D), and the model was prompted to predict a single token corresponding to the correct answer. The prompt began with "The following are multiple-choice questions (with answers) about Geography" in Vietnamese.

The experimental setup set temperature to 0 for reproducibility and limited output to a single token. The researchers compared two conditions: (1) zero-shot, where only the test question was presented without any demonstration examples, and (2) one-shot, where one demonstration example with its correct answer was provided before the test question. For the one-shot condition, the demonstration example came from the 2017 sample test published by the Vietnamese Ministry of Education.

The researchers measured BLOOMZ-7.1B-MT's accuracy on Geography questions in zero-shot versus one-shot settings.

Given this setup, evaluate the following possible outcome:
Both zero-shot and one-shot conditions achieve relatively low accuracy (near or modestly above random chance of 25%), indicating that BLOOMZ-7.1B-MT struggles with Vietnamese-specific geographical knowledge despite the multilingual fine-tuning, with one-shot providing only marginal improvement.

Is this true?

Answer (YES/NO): NO